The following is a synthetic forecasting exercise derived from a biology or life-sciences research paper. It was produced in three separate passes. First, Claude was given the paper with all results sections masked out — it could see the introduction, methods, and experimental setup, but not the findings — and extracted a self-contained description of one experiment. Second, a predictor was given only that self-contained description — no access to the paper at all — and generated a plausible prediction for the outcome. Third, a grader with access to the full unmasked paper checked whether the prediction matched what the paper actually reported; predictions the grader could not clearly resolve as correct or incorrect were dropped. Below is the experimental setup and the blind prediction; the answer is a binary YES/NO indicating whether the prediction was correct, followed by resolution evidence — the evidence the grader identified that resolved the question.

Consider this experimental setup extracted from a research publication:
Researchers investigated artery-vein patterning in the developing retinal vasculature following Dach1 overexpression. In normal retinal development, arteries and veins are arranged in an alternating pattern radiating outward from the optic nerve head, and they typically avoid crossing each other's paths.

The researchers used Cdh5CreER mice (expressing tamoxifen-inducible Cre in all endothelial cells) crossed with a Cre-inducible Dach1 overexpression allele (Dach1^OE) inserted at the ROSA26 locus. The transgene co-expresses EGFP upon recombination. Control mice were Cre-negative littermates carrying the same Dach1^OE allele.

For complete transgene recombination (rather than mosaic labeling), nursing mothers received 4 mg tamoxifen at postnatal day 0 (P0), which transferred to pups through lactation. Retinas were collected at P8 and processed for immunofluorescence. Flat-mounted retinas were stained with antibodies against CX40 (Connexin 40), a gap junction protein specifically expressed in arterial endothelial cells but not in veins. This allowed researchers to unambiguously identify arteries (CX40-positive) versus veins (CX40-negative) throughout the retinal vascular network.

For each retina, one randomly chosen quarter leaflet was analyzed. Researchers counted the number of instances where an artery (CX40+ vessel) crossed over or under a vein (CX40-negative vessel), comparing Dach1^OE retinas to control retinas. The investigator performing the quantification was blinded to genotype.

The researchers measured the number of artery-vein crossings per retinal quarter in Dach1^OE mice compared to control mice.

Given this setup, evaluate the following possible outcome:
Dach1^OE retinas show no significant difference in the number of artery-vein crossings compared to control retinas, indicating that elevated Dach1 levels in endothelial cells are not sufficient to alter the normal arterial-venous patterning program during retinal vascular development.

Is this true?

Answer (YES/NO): NO